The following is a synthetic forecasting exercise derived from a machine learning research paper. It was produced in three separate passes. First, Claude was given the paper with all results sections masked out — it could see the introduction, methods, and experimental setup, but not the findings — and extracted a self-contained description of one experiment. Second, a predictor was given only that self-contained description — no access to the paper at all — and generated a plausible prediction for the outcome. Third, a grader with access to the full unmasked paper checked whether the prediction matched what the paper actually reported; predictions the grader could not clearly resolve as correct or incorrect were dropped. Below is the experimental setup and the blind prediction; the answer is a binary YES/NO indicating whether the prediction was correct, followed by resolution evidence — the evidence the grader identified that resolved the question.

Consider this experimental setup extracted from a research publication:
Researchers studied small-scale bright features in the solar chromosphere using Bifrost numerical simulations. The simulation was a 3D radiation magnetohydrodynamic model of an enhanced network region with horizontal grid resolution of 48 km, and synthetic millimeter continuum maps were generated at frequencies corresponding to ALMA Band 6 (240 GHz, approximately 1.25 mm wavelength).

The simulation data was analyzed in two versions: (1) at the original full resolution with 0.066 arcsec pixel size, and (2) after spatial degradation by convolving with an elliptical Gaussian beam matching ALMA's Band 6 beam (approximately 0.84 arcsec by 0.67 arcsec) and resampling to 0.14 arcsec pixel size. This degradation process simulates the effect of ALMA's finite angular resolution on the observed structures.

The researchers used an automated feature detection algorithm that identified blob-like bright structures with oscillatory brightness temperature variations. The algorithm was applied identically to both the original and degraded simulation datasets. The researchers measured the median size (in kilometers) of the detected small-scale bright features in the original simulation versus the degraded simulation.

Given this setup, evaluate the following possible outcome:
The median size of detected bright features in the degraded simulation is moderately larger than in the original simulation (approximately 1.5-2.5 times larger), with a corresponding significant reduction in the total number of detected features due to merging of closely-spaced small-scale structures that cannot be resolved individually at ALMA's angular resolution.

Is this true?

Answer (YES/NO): NO